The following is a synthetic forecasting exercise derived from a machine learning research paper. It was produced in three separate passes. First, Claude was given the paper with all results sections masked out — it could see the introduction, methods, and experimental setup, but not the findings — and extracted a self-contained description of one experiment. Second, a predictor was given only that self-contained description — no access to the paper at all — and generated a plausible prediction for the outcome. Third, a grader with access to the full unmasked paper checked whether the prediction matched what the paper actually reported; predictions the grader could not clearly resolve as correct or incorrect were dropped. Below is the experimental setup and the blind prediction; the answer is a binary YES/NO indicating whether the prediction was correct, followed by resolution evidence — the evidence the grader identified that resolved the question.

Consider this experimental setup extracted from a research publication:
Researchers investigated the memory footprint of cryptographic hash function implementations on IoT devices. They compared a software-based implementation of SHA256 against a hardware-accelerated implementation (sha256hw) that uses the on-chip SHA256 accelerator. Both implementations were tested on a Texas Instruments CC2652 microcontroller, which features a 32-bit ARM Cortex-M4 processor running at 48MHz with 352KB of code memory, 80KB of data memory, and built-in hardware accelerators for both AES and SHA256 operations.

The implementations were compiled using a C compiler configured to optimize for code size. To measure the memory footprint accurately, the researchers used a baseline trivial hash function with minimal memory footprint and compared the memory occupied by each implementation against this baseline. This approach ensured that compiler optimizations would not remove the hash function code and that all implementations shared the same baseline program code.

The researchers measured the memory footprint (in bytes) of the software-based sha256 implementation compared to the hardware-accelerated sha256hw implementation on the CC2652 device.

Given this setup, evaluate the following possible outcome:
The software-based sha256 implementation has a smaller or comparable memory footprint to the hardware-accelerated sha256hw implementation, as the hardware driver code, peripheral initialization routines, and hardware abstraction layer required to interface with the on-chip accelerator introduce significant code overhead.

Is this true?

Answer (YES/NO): YES